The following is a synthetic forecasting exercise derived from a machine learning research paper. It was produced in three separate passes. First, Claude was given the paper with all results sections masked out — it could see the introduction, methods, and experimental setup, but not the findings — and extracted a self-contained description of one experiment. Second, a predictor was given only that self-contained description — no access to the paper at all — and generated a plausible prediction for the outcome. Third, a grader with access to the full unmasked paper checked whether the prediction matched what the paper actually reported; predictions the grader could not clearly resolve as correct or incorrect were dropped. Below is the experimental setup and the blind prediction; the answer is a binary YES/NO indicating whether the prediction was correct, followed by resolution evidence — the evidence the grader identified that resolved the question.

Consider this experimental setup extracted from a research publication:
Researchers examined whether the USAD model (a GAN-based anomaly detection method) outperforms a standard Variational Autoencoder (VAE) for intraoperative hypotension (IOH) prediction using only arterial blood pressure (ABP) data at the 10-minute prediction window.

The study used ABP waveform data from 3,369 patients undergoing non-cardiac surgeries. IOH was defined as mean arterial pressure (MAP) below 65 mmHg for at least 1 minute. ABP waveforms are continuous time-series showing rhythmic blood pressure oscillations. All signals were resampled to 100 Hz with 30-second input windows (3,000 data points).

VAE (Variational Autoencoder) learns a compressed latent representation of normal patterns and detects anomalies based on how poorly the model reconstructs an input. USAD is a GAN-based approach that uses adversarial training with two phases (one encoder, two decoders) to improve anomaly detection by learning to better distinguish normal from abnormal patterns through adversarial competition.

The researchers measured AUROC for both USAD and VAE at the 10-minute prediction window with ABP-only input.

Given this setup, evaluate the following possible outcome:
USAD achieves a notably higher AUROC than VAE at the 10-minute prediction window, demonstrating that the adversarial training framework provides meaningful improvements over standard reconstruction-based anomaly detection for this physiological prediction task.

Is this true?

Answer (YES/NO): NO